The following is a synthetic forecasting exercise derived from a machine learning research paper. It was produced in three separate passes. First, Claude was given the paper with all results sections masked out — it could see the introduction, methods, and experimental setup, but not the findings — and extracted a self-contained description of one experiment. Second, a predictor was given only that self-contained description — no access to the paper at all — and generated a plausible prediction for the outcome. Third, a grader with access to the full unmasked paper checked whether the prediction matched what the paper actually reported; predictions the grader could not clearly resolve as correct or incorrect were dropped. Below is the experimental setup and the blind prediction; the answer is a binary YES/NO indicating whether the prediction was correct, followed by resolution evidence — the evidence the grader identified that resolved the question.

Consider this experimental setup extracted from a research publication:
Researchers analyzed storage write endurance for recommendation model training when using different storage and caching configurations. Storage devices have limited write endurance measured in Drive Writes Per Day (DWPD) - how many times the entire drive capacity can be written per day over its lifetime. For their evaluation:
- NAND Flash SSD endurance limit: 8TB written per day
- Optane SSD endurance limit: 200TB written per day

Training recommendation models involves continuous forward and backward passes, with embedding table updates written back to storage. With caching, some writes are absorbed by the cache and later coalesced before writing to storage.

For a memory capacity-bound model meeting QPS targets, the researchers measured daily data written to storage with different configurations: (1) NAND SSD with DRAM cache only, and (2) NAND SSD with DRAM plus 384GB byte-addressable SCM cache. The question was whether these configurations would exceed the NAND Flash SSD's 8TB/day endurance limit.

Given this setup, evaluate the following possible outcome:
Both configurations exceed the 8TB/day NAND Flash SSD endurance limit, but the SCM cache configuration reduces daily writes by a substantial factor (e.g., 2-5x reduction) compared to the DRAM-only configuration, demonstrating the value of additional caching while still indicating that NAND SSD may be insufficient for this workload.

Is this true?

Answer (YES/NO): NO